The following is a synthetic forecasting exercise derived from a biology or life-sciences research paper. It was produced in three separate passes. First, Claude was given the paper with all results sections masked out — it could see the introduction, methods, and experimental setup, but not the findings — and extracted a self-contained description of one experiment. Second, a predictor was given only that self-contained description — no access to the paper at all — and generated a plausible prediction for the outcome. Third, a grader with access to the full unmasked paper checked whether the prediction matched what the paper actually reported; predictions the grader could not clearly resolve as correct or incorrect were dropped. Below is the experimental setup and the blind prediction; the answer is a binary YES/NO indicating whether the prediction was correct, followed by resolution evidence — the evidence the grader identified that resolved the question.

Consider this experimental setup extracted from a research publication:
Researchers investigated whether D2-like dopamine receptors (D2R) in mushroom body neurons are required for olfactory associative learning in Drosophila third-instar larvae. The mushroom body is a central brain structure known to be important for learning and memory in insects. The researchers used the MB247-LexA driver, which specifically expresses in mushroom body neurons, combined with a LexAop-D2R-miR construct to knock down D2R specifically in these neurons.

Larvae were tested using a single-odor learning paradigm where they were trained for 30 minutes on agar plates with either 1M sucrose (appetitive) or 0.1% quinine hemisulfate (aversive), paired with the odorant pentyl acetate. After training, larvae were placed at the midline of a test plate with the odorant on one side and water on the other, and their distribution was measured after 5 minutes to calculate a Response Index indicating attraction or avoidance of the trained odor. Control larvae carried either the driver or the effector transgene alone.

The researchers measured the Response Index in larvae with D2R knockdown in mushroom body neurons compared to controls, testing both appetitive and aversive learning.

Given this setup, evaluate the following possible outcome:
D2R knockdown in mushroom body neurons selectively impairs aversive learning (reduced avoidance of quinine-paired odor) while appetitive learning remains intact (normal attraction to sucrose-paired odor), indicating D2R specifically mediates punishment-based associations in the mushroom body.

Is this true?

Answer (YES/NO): NO